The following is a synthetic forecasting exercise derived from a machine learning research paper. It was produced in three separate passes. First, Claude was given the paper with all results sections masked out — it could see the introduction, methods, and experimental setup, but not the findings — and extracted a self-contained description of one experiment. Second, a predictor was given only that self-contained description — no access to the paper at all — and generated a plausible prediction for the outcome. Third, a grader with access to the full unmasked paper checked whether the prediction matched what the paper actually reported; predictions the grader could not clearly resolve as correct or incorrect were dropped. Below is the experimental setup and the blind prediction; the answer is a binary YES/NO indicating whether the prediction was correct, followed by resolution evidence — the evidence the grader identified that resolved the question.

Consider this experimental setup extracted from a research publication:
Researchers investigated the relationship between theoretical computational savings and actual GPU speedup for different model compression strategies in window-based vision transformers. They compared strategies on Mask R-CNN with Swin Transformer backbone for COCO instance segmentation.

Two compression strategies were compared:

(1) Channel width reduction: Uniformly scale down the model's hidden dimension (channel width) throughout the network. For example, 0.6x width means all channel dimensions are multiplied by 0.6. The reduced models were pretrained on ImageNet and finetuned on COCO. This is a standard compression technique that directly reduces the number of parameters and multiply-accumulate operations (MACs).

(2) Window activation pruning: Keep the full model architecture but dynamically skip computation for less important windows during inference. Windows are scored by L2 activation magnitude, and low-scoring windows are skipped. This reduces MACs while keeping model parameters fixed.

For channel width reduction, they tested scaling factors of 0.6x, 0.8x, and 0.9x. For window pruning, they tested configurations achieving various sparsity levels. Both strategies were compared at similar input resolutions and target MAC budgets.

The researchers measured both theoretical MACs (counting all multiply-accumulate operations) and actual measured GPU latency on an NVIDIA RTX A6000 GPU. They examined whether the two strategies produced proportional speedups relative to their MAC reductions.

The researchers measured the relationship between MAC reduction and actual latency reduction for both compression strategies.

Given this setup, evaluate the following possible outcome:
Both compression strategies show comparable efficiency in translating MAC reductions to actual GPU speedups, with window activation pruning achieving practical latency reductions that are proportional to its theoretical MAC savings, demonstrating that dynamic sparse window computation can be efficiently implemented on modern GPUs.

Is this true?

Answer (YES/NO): NO